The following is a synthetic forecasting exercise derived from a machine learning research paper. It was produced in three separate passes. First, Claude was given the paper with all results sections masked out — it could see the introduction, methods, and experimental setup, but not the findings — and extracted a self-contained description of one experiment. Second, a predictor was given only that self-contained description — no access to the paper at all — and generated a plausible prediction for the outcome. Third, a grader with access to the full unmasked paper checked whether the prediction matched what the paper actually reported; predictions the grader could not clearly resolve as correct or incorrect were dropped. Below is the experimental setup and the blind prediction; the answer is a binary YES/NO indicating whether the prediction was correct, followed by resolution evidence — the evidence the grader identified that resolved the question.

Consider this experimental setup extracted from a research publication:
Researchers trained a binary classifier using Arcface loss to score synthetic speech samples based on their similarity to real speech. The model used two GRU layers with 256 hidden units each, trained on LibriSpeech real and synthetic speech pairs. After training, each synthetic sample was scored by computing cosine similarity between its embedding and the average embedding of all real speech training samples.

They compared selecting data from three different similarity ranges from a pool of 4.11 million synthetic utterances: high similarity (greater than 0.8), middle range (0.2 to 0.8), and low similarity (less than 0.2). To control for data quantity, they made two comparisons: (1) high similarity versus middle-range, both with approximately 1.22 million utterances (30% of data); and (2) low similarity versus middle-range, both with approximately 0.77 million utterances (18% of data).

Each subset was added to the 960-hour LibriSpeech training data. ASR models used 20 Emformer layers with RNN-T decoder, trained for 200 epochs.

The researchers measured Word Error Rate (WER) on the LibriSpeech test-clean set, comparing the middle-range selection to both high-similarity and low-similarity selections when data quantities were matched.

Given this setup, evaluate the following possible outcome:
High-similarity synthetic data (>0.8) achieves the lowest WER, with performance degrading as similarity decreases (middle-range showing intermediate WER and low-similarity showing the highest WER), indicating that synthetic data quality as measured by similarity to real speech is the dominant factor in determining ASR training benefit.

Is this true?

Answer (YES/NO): NO